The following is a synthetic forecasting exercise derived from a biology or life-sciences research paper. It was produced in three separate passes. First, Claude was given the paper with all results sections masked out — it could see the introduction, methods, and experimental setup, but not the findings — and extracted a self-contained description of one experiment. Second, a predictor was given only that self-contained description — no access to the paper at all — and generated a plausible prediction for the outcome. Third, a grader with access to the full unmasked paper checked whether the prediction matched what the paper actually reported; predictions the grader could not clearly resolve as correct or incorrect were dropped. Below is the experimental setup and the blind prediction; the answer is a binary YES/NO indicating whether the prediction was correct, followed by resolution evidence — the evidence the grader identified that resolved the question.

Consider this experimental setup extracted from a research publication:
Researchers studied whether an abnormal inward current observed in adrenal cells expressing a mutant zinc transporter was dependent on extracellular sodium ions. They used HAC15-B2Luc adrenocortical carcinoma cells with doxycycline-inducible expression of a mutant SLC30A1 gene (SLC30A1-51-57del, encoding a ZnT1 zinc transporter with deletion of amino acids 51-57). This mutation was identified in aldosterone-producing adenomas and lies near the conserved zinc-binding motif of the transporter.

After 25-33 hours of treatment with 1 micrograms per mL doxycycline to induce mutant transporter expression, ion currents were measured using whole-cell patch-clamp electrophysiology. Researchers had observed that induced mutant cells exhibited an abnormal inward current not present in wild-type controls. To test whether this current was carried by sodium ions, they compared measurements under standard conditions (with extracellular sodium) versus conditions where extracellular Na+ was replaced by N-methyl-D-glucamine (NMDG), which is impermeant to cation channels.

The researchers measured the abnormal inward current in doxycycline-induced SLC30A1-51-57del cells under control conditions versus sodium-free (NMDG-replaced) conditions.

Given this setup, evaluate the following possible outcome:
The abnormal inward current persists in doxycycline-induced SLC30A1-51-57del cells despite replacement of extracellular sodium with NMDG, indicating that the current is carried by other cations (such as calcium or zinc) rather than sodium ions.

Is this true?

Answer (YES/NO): NO